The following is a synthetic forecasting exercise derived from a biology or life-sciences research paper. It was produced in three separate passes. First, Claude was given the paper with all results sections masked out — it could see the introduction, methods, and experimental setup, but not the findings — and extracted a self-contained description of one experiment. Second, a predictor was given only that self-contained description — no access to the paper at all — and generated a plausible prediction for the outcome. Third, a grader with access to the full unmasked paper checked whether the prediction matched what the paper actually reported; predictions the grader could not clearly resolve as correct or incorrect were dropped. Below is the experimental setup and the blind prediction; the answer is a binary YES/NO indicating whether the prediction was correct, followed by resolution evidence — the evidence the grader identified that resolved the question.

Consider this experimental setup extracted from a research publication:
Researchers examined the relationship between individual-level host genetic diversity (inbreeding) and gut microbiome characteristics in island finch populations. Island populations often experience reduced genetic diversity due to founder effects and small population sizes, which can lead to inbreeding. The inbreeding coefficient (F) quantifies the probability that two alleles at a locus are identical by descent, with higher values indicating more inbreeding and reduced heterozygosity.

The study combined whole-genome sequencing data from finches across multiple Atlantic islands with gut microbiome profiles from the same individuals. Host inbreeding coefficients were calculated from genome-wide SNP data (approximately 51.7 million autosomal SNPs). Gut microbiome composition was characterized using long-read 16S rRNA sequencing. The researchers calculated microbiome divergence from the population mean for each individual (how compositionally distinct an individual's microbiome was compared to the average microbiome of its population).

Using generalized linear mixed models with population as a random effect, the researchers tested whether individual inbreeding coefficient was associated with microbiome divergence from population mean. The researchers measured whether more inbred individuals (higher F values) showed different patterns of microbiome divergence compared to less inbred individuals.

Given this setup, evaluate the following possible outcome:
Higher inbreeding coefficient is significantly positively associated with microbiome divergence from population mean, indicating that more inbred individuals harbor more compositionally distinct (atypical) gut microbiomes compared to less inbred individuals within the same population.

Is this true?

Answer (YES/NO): YES